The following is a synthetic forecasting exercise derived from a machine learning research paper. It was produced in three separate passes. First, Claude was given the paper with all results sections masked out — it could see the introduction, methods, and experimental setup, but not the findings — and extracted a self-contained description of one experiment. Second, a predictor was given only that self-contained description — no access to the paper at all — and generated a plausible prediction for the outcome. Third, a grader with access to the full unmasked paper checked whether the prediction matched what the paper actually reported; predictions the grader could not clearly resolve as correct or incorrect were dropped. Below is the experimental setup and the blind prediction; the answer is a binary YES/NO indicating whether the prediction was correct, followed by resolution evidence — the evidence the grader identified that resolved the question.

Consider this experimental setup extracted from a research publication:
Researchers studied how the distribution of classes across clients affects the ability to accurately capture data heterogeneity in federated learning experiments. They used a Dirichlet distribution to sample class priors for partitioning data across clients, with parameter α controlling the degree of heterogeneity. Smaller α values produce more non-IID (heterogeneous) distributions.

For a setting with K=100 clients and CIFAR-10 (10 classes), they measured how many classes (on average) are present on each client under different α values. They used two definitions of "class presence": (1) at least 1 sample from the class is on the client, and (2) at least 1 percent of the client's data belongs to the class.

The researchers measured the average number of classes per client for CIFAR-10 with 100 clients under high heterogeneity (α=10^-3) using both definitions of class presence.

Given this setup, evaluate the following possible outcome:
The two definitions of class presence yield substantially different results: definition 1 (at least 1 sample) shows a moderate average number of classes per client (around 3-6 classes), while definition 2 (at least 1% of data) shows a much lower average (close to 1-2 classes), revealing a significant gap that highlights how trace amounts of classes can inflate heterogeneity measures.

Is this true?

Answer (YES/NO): NO